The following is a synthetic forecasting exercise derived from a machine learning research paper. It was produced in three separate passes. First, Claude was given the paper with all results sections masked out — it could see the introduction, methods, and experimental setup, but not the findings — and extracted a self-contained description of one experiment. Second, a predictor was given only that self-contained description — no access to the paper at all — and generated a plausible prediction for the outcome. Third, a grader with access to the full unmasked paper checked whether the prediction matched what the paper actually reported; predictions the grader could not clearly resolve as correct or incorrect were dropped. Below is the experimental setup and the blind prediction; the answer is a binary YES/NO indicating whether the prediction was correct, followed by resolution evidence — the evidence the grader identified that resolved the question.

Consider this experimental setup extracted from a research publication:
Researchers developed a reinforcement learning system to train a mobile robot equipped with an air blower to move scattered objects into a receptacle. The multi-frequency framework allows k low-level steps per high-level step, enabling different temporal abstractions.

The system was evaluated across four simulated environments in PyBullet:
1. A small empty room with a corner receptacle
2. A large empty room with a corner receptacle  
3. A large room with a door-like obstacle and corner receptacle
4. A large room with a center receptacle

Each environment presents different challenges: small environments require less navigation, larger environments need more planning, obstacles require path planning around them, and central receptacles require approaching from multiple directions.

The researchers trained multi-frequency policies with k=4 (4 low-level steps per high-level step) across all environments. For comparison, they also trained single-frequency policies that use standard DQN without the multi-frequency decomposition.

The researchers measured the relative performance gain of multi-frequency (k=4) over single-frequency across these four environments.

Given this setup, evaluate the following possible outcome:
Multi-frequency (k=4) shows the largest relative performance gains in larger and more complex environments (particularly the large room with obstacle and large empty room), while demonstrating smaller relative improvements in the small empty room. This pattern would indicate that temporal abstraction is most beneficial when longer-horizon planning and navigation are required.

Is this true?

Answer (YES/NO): NO